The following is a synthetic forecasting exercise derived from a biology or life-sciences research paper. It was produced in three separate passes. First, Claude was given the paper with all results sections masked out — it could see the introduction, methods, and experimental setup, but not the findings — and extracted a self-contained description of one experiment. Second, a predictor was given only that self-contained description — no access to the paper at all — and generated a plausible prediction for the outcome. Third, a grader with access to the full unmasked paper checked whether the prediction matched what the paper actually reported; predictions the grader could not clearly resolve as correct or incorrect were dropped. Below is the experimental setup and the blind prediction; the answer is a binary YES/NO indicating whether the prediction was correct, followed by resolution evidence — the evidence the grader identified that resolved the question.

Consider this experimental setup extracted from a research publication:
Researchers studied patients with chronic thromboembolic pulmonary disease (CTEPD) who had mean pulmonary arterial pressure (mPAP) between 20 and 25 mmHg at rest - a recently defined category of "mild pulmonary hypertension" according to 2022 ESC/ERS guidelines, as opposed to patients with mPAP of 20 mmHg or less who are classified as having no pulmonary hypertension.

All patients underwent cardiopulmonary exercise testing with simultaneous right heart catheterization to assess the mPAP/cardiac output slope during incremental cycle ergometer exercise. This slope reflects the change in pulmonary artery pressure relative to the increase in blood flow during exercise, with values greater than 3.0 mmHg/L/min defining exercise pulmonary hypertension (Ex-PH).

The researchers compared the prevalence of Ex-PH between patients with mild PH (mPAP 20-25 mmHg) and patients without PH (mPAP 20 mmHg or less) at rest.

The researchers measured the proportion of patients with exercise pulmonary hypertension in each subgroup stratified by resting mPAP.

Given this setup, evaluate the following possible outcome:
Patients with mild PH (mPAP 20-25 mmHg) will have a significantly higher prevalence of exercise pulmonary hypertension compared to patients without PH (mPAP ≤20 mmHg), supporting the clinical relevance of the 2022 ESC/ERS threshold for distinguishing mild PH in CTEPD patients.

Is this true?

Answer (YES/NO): NO